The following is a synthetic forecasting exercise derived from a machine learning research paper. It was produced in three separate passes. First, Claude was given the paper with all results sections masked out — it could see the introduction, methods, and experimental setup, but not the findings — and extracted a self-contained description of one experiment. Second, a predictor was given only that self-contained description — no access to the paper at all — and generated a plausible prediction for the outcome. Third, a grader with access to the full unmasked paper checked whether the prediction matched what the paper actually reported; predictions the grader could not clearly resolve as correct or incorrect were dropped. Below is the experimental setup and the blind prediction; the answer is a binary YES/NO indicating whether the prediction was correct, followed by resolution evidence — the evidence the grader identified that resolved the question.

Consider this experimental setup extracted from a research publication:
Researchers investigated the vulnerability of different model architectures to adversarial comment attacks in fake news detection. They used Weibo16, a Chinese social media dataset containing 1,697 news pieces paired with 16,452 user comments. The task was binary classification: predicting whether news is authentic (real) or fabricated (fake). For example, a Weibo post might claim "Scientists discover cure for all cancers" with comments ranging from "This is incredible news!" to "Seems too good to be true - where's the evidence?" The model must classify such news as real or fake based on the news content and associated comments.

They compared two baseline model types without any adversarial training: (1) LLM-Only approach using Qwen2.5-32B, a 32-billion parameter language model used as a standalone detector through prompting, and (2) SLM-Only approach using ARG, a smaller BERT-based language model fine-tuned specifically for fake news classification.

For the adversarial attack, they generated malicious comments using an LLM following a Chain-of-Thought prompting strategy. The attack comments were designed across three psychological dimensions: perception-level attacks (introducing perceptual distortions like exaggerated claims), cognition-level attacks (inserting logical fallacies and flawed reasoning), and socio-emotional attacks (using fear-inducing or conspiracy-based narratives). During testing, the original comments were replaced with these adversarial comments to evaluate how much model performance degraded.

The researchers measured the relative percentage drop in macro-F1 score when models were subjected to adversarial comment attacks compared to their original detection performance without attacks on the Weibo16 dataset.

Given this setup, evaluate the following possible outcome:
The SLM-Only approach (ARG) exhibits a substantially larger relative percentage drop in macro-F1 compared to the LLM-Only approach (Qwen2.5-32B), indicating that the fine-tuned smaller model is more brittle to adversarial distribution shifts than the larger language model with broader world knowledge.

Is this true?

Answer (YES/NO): NO